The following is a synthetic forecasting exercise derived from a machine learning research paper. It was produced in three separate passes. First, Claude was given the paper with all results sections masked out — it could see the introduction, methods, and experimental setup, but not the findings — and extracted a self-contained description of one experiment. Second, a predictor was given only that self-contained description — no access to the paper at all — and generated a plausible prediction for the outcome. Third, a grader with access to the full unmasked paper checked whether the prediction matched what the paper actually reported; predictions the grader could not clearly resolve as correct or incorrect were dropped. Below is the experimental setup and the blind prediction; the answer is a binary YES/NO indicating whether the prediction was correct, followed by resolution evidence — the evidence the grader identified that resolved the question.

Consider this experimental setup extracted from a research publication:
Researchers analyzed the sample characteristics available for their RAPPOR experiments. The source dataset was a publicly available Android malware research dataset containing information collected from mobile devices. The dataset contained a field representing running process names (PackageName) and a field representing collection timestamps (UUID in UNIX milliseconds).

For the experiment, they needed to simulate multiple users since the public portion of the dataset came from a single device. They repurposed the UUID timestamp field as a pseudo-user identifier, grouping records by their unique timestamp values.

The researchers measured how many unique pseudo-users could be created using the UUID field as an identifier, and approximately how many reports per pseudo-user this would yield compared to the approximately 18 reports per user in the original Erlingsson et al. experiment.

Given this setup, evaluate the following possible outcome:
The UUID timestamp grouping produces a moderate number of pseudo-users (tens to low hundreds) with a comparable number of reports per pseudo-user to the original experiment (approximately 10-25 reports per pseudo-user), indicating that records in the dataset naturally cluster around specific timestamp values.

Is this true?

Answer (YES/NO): NO